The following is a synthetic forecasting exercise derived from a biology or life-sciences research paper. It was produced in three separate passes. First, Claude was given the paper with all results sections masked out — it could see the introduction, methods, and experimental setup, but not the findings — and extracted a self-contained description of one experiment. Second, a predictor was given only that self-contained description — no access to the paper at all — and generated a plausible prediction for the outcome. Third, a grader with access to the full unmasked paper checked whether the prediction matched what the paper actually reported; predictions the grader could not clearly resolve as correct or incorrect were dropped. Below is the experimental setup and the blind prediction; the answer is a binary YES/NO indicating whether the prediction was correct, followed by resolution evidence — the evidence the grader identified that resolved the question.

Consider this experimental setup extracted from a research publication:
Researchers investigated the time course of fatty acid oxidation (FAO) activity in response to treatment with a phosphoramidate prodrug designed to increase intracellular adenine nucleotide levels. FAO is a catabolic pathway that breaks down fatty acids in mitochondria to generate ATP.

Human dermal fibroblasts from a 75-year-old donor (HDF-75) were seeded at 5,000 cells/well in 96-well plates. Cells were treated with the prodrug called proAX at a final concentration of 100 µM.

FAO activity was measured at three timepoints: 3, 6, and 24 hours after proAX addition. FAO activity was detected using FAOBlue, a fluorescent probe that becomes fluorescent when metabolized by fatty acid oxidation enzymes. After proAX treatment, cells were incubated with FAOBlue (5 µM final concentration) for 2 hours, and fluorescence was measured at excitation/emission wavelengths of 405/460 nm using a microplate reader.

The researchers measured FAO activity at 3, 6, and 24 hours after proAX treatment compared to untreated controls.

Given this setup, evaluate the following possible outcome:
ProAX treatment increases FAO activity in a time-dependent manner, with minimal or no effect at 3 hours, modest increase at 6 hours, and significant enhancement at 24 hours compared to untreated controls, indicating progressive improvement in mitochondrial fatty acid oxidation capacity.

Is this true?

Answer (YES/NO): NO